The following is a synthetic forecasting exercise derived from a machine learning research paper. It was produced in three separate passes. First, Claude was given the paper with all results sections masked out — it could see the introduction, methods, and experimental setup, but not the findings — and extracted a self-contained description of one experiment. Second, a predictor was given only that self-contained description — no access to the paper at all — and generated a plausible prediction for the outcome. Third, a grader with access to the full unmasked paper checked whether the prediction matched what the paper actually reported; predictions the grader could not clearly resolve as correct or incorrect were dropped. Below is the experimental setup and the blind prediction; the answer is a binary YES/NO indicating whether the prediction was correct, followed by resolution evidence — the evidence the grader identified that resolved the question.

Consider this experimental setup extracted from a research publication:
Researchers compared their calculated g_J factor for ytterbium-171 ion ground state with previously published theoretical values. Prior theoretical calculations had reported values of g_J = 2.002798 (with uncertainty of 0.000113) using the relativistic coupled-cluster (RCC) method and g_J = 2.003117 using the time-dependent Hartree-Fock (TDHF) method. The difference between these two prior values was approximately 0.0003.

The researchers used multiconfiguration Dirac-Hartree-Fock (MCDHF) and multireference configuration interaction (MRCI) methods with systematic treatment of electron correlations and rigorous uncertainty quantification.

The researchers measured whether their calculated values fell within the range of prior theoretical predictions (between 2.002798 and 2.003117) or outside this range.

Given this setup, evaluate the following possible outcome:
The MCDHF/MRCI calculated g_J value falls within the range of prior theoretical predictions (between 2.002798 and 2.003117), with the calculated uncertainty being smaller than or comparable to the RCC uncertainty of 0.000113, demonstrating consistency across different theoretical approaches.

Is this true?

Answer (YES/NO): NO